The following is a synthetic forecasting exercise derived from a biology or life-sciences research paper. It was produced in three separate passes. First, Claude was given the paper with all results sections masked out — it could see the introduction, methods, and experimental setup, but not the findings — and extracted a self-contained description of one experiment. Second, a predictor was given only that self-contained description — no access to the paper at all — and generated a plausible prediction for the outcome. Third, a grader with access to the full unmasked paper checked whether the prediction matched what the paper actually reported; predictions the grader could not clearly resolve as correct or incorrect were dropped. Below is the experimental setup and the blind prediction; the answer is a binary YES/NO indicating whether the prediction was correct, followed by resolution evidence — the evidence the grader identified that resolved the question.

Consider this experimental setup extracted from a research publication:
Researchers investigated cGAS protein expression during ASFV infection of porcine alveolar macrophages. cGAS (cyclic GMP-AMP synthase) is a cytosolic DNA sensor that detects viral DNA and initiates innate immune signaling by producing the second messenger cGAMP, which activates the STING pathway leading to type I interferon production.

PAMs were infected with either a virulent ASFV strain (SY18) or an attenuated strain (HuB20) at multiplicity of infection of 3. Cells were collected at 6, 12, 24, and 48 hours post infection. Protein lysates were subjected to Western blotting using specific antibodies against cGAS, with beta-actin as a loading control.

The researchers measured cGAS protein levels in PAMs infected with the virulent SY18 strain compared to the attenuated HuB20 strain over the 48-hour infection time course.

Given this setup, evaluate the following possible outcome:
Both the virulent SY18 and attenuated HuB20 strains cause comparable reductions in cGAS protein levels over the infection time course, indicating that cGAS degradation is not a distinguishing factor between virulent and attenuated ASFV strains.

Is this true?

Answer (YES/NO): NO